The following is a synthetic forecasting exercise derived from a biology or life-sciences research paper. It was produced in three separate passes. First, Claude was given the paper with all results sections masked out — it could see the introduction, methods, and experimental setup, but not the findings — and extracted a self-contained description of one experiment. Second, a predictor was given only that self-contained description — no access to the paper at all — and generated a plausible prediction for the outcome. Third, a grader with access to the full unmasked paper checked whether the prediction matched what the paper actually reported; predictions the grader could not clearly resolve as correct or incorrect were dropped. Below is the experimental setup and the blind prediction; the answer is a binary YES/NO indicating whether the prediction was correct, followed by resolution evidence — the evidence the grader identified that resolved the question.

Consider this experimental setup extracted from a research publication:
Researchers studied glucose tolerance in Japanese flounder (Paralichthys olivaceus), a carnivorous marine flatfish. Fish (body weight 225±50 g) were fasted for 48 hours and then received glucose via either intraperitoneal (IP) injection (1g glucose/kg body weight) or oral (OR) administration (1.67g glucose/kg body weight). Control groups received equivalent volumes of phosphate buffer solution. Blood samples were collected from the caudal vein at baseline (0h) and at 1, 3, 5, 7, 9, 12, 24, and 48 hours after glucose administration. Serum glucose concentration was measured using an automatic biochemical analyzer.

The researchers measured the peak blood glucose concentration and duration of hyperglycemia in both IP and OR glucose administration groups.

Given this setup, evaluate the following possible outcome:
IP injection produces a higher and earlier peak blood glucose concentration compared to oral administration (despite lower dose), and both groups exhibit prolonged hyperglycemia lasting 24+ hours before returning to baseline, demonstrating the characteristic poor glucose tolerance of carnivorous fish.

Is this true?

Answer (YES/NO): NO